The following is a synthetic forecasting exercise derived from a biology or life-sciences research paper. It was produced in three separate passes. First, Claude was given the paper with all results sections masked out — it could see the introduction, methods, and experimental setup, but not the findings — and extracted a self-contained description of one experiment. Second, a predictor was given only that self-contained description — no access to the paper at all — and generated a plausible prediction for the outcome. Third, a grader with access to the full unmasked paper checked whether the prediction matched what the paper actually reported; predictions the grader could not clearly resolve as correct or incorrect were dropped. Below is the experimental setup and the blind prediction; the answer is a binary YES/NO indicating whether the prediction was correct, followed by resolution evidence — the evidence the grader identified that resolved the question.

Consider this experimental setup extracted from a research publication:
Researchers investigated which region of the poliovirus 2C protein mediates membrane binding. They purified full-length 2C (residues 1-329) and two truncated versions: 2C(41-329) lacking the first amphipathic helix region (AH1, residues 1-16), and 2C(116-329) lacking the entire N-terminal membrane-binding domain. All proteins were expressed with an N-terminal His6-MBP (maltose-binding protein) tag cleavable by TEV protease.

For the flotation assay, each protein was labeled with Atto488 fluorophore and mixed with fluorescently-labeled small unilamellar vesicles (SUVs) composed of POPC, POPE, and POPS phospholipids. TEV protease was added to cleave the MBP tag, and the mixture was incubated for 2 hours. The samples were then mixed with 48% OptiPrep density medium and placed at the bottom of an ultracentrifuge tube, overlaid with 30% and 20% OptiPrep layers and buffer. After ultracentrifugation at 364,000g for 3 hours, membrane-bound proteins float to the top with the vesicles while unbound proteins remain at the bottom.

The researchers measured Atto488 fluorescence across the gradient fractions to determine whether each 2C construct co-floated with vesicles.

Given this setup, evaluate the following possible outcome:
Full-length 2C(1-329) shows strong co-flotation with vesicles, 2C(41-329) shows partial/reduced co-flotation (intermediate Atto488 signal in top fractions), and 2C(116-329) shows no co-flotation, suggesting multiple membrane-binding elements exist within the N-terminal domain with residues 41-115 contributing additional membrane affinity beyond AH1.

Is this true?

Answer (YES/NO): NO